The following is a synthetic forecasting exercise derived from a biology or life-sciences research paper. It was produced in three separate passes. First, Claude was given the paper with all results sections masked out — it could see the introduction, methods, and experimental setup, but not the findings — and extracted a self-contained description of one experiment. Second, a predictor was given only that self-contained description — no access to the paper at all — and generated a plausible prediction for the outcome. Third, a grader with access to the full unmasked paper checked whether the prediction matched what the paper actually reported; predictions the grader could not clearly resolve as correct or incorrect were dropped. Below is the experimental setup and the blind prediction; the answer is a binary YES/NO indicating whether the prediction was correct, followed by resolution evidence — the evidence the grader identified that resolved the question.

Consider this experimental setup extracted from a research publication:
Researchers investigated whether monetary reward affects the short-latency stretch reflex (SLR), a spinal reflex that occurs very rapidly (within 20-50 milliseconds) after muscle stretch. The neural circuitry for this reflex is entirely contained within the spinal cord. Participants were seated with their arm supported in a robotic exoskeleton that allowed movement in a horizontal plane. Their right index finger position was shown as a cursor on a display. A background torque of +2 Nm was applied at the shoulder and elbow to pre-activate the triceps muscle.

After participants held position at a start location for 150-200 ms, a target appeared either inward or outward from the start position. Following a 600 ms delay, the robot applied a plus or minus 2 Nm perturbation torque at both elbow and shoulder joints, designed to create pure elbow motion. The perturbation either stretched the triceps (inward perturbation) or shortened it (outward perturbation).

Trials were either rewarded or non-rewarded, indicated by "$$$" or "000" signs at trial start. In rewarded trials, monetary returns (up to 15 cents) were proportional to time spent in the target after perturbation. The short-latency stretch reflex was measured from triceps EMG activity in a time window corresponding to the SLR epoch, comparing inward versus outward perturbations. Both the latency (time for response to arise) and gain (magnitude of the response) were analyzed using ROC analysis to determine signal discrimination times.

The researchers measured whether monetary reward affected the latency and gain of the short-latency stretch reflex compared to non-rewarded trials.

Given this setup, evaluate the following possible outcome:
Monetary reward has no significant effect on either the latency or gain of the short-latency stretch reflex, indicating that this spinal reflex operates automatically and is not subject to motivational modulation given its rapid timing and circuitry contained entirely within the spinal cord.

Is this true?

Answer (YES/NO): YES